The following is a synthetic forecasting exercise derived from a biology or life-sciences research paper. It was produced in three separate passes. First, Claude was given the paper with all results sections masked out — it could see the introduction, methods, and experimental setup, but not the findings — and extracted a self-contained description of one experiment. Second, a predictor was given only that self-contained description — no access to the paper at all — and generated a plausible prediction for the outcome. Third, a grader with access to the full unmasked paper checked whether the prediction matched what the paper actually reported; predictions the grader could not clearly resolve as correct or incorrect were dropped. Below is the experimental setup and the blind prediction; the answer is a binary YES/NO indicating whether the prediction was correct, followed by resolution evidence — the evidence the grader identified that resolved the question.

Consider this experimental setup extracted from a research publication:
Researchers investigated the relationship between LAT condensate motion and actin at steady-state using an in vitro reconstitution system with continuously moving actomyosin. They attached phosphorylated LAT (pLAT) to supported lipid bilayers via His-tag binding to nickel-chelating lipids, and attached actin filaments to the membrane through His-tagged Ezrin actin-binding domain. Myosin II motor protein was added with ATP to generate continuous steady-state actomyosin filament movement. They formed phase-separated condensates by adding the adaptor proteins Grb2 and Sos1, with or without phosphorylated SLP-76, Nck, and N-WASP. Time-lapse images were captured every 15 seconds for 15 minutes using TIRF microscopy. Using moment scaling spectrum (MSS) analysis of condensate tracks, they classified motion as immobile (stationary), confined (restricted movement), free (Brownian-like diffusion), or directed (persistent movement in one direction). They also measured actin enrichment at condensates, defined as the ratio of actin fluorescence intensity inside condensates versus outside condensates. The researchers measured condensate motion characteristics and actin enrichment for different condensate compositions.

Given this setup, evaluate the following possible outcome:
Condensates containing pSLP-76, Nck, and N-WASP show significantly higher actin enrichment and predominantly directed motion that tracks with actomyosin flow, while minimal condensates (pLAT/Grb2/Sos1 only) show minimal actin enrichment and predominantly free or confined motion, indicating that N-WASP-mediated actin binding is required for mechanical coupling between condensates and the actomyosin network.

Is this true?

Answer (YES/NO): NO